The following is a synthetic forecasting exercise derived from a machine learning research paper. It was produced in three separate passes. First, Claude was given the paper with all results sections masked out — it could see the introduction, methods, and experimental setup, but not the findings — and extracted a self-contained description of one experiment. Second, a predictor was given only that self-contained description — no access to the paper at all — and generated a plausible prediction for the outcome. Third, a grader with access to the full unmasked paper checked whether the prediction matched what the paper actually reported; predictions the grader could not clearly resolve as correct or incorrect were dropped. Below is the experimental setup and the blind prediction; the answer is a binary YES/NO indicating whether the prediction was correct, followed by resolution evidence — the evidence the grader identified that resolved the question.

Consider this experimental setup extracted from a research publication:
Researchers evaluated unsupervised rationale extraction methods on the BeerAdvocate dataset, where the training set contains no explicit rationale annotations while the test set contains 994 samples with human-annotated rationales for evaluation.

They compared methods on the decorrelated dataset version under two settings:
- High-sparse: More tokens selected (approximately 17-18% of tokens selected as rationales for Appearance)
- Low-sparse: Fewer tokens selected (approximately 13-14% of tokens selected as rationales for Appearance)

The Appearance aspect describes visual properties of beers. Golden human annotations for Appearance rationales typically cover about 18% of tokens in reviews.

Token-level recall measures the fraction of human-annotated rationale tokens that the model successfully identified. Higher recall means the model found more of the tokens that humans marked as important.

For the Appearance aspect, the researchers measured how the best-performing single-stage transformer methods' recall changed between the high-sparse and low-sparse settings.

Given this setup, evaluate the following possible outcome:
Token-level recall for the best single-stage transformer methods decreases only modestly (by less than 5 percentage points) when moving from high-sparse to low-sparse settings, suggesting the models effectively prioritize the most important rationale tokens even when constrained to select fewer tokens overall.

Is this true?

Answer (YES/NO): NO